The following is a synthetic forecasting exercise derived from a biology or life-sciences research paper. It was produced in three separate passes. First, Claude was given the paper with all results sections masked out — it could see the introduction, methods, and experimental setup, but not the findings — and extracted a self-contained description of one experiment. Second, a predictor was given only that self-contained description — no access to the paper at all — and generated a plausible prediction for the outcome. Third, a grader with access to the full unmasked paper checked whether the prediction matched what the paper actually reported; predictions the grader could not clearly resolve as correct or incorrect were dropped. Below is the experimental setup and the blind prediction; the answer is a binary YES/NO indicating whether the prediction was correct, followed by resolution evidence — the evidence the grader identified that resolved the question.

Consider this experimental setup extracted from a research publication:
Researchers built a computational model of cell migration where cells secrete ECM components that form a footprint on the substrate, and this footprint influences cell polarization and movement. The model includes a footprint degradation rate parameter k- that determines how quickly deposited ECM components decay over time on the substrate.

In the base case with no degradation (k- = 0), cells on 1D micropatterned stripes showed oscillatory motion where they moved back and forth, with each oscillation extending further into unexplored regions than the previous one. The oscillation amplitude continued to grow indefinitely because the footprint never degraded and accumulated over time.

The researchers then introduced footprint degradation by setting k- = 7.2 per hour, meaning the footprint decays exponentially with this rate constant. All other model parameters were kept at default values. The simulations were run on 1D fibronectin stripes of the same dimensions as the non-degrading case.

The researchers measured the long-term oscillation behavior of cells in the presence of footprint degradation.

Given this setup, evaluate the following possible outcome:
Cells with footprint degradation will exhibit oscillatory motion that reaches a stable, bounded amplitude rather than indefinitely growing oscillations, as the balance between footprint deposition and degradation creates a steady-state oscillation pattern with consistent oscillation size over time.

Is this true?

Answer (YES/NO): YES